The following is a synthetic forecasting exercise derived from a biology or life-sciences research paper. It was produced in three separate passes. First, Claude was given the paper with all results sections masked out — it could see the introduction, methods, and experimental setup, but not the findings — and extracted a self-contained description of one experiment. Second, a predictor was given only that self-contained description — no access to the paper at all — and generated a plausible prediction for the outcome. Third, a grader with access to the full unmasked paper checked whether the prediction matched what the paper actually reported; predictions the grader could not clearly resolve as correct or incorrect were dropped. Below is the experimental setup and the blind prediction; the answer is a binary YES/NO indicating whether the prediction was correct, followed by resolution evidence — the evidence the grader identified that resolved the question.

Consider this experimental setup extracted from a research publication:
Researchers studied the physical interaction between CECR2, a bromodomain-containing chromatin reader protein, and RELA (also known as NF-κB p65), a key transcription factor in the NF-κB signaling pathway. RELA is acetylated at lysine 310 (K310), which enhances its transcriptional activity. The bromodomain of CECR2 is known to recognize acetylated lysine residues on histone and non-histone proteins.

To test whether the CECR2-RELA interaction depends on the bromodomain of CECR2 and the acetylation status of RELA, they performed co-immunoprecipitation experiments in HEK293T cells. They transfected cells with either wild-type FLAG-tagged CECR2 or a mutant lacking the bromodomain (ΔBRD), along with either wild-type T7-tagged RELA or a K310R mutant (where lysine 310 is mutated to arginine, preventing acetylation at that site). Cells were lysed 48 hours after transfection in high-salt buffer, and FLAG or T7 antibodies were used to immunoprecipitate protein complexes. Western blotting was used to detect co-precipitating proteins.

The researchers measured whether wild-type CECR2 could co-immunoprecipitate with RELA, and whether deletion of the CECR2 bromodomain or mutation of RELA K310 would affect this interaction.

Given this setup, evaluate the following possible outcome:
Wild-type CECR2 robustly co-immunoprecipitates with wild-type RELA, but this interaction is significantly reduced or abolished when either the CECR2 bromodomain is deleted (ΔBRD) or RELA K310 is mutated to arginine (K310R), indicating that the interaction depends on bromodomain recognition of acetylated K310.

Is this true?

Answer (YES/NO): YES